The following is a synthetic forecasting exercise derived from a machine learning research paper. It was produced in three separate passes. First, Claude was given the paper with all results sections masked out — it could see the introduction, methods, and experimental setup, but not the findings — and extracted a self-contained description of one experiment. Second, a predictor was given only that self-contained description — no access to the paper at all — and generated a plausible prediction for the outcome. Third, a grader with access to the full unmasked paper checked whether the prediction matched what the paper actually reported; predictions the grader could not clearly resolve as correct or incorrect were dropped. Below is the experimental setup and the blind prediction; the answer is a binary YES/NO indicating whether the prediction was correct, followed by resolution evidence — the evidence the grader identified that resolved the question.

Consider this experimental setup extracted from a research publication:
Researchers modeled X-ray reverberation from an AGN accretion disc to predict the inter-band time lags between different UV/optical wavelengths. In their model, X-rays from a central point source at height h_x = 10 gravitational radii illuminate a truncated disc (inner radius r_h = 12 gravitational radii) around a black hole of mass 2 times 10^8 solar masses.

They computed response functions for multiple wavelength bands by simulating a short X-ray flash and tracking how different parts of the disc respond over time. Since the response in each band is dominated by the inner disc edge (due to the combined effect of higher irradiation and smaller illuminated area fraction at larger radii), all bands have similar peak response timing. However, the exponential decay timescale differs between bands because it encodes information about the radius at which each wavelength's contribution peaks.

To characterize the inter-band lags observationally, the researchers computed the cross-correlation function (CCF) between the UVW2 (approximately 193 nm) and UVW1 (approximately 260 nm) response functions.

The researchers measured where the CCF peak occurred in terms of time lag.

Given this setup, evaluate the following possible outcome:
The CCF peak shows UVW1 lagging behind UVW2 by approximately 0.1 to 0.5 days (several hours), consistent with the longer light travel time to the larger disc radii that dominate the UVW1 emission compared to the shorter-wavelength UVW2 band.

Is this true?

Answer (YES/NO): NO